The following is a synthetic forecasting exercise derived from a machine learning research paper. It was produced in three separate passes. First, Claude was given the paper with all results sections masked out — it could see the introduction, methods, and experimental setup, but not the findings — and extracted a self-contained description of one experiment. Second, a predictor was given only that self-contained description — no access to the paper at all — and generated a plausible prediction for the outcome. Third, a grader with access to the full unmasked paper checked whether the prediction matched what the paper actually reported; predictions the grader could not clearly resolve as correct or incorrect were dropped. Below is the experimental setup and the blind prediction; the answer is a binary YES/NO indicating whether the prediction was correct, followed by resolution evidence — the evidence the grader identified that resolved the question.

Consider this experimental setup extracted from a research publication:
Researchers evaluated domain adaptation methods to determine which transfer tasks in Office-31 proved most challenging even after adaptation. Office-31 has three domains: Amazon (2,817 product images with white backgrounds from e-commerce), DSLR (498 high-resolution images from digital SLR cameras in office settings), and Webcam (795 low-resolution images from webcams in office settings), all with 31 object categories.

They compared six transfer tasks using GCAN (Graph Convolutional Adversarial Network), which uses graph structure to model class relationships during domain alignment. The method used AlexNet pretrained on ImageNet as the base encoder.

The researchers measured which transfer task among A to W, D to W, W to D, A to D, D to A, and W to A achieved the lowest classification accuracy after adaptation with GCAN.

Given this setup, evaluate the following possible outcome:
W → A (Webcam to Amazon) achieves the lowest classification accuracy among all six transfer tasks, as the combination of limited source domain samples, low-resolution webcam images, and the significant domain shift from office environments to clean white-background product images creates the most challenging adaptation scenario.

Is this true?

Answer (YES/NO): YES